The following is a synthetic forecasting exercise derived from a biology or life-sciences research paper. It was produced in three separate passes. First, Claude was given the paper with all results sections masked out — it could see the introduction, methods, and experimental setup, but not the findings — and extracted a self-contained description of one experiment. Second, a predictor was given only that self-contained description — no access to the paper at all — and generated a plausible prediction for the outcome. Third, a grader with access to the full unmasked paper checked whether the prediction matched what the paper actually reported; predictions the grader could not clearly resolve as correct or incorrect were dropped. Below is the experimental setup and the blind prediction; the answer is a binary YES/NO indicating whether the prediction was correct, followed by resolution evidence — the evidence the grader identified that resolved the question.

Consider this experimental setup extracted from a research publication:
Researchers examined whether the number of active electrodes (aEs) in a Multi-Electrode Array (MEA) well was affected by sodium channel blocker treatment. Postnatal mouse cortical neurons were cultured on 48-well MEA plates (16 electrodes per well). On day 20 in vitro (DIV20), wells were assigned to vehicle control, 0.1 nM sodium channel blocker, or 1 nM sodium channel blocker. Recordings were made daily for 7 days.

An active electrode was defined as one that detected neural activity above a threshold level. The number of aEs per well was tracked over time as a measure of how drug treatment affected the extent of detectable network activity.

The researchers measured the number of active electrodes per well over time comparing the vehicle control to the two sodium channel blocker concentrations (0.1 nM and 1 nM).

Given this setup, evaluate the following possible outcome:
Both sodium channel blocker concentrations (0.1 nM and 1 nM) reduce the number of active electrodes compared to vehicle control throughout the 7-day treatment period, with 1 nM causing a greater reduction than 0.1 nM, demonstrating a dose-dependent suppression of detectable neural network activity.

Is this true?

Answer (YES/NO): NO